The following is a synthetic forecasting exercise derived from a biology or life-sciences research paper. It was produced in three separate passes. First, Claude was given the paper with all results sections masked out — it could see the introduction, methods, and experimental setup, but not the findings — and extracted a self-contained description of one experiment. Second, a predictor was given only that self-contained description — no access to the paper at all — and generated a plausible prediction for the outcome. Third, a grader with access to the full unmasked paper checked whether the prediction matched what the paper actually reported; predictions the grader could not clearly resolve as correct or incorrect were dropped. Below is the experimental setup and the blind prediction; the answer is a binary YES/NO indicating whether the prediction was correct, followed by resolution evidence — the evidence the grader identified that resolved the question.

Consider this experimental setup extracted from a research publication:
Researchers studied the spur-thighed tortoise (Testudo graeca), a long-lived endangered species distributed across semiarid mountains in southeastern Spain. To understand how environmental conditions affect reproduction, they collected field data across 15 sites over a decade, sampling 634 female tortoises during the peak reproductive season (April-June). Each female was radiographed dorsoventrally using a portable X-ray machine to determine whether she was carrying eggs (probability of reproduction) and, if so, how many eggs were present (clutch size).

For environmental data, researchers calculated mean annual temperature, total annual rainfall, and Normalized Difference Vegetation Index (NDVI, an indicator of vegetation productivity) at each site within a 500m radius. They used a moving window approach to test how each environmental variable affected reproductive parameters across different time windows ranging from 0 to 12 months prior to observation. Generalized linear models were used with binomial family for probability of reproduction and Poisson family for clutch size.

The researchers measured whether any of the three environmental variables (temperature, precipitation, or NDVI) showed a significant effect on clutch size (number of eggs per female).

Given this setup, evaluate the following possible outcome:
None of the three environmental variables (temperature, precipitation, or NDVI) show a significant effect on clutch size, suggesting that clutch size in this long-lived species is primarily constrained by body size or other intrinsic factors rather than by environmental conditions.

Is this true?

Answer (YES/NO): YES